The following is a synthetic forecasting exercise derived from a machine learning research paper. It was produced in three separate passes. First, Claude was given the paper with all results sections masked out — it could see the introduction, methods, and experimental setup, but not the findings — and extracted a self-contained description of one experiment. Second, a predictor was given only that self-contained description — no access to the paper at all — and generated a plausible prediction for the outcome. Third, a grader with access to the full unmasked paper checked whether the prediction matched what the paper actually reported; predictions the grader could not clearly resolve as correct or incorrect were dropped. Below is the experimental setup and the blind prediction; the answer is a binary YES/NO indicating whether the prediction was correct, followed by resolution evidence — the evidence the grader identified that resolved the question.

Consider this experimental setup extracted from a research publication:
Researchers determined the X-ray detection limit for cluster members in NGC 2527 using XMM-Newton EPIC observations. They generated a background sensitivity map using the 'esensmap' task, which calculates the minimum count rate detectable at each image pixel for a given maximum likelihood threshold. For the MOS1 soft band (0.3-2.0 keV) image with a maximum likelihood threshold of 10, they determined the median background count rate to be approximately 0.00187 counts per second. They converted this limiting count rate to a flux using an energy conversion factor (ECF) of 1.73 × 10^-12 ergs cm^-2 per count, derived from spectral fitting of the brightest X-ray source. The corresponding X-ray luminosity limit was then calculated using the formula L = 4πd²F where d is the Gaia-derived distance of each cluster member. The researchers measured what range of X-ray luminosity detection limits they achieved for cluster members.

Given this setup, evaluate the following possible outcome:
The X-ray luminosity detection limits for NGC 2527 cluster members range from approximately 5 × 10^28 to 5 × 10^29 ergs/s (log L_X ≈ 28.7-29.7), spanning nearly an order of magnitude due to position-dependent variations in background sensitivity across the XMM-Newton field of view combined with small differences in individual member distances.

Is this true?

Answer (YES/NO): NO